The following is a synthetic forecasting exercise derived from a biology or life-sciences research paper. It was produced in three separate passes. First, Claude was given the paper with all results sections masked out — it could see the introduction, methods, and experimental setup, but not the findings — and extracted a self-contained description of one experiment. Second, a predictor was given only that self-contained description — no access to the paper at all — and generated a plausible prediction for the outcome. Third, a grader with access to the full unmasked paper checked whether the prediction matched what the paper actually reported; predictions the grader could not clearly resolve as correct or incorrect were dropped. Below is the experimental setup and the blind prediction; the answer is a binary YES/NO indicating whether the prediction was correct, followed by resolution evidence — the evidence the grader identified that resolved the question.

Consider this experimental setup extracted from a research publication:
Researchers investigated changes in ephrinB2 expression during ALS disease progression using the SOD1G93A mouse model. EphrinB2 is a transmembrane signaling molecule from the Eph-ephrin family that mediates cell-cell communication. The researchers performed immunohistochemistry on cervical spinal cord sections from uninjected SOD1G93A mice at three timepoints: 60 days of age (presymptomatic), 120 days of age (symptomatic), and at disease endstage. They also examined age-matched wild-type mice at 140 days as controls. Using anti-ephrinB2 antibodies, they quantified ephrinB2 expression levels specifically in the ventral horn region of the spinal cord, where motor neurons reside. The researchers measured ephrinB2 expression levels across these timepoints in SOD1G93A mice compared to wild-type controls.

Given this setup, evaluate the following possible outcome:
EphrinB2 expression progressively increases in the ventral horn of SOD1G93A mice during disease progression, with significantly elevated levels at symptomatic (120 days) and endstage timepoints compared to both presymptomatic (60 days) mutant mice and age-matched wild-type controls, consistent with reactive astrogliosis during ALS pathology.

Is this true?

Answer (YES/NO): NO